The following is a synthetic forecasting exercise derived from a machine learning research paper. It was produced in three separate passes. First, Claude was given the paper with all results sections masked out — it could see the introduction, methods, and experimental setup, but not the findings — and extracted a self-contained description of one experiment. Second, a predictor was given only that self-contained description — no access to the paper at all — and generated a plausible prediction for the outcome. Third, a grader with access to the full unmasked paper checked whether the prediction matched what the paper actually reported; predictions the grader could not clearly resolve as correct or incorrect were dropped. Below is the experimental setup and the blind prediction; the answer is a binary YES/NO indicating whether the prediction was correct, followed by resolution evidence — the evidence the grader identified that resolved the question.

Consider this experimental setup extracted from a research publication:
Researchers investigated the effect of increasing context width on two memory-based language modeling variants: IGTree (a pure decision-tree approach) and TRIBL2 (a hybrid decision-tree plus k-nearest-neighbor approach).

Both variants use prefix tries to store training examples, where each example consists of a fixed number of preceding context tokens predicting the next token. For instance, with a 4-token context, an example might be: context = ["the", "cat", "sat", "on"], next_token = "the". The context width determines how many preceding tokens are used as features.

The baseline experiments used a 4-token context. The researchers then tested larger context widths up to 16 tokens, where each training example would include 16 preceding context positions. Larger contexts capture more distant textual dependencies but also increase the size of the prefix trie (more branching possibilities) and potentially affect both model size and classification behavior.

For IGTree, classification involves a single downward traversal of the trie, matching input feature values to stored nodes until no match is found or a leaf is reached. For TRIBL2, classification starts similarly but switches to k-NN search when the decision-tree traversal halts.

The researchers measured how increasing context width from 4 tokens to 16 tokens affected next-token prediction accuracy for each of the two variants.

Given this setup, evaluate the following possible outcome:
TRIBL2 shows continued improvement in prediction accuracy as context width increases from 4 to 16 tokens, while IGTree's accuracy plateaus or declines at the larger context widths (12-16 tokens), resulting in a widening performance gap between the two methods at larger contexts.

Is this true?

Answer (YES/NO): NO